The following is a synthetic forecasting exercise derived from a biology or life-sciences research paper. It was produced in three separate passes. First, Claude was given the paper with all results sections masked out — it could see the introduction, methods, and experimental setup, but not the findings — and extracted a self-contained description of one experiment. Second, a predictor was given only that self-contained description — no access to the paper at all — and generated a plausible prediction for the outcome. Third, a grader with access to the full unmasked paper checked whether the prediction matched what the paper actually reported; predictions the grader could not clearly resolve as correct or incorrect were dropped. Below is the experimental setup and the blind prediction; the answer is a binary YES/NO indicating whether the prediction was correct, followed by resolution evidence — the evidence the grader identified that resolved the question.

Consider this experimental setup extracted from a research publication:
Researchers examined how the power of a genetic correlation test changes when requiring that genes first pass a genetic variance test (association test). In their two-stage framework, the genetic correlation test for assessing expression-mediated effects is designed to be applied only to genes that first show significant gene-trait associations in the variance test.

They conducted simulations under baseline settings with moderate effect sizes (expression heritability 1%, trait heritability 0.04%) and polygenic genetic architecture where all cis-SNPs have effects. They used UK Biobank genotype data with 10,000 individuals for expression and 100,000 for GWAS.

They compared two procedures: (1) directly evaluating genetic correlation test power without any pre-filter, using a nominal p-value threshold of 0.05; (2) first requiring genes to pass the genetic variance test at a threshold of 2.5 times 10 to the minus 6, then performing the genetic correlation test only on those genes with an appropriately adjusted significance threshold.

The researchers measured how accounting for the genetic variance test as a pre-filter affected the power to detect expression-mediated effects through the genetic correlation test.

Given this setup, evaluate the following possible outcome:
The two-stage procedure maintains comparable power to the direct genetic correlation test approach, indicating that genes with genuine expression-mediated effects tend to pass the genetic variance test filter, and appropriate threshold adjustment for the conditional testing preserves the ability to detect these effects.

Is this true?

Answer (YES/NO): YES